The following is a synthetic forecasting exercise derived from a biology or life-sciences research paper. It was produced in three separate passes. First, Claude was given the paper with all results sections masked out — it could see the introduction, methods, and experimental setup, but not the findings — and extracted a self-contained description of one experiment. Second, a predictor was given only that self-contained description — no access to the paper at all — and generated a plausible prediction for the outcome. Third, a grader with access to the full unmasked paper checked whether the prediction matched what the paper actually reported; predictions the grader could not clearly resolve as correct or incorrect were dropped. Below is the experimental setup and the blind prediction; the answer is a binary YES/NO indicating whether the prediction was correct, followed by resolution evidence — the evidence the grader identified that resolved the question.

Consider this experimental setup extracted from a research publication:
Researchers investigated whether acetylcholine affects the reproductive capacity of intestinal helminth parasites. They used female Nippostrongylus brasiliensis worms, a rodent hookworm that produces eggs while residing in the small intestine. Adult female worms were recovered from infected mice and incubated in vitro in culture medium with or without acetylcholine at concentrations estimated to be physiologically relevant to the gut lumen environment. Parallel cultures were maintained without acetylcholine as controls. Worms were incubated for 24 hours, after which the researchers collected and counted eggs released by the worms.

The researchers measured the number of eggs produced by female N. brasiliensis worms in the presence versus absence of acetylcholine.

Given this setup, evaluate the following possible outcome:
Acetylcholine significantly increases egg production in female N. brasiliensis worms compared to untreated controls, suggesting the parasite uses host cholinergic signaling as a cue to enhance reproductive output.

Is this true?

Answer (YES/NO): NO